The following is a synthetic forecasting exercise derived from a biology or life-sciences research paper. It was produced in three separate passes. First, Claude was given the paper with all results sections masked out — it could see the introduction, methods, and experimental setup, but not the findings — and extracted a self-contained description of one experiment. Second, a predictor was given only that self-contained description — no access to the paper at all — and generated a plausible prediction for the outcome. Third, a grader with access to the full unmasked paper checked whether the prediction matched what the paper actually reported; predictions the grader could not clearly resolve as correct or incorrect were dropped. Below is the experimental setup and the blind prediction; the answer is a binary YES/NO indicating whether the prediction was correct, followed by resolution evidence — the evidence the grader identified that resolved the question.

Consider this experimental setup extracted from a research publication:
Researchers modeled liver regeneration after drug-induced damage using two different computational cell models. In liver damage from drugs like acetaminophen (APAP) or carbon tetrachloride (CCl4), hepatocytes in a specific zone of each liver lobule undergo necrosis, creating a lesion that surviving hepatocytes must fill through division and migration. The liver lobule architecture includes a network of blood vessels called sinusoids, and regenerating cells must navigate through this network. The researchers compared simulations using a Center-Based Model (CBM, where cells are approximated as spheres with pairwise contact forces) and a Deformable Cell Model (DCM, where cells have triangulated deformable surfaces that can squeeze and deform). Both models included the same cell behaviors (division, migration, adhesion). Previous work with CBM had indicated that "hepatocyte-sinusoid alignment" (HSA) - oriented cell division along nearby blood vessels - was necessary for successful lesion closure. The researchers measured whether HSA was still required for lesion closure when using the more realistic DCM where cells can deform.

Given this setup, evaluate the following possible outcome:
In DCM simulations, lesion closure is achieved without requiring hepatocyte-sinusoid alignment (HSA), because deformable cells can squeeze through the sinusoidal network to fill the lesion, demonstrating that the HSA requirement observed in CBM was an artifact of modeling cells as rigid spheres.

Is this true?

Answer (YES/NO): NO